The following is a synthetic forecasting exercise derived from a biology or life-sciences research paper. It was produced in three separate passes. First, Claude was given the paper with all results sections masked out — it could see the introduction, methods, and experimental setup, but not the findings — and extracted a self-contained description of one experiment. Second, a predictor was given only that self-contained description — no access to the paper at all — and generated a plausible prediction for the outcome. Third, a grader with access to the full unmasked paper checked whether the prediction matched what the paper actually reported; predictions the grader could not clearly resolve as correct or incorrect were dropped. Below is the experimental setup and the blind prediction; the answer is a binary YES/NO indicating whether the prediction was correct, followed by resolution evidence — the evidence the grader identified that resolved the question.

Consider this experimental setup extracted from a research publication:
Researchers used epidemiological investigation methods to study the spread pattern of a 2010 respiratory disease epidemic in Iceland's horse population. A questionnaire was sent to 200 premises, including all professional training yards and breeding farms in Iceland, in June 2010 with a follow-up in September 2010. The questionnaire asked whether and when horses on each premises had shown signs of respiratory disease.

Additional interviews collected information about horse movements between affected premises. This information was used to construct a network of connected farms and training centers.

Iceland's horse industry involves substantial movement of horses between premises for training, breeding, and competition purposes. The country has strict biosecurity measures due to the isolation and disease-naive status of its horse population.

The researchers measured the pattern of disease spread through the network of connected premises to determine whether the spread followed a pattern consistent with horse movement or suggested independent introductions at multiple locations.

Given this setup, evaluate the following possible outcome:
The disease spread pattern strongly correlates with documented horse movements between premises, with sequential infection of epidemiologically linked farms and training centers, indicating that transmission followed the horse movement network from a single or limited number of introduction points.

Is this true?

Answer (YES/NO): YES